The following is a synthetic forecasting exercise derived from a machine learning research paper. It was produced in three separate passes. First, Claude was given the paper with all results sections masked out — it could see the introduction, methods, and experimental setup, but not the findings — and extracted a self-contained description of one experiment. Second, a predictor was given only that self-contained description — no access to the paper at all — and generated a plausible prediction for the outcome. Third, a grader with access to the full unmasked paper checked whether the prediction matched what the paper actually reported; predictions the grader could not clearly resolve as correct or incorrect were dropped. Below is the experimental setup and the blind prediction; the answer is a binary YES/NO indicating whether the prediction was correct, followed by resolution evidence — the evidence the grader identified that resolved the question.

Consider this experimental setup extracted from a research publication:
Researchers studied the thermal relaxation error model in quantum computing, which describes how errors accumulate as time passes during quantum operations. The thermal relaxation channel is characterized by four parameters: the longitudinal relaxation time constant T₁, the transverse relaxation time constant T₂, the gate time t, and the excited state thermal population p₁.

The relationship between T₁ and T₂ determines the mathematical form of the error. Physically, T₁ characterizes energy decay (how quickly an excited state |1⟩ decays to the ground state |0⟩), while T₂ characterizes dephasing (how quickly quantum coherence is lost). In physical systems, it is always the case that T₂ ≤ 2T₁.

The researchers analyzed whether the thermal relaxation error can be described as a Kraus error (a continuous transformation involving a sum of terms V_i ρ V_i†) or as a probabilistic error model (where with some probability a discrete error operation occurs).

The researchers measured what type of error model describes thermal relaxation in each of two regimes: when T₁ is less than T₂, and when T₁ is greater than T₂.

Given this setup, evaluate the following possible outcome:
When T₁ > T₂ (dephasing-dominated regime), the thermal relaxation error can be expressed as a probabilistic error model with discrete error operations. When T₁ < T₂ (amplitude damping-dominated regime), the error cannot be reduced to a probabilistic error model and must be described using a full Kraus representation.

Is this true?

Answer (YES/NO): YES